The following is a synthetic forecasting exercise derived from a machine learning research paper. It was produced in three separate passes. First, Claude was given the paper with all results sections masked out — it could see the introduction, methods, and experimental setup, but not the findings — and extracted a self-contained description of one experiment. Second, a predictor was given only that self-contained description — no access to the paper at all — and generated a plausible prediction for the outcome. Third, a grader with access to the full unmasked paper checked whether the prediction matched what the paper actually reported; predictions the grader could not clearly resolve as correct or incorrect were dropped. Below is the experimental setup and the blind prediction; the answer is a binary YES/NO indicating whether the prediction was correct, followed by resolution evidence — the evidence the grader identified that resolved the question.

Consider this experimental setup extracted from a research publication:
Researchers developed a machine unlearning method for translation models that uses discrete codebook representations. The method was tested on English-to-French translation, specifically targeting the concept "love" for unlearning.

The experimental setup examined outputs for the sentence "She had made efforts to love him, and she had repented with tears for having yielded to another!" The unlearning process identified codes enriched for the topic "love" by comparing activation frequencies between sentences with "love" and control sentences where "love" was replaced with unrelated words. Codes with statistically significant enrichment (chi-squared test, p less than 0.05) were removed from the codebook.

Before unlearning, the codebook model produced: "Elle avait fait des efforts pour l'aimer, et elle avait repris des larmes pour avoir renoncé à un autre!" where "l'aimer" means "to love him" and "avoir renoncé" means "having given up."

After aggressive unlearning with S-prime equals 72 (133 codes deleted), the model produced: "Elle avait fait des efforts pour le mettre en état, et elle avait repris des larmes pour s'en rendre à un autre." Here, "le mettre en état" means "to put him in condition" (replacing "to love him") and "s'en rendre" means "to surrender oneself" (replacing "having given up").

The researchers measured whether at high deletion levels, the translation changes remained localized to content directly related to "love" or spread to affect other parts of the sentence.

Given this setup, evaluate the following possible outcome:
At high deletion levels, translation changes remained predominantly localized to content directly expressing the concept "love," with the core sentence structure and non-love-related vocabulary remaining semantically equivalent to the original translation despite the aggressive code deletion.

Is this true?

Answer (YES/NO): NO